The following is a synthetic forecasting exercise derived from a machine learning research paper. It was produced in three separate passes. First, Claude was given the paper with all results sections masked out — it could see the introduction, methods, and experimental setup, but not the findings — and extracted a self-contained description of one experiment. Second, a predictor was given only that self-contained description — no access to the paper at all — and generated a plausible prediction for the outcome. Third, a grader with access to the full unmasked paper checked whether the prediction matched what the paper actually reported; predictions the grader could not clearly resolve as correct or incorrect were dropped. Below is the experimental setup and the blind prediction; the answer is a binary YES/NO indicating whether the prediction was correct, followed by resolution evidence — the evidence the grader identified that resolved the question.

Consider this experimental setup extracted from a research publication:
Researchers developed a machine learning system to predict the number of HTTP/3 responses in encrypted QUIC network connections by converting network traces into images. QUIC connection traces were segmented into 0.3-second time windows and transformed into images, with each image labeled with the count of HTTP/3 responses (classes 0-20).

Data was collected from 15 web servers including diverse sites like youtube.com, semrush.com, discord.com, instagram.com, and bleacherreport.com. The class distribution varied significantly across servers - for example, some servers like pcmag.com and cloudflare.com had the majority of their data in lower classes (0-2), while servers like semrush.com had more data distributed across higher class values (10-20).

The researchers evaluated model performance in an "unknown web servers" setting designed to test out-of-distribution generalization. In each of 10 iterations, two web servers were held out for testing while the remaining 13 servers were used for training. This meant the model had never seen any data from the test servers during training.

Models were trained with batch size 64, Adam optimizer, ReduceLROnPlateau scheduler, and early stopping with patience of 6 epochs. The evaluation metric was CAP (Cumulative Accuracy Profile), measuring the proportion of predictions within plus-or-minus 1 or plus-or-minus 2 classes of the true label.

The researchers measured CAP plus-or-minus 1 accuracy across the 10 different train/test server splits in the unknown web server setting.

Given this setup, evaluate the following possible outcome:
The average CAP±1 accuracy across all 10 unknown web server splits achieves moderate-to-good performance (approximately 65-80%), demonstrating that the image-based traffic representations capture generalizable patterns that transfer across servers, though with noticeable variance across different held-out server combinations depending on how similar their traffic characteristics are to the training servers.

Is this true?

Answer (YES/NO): YES